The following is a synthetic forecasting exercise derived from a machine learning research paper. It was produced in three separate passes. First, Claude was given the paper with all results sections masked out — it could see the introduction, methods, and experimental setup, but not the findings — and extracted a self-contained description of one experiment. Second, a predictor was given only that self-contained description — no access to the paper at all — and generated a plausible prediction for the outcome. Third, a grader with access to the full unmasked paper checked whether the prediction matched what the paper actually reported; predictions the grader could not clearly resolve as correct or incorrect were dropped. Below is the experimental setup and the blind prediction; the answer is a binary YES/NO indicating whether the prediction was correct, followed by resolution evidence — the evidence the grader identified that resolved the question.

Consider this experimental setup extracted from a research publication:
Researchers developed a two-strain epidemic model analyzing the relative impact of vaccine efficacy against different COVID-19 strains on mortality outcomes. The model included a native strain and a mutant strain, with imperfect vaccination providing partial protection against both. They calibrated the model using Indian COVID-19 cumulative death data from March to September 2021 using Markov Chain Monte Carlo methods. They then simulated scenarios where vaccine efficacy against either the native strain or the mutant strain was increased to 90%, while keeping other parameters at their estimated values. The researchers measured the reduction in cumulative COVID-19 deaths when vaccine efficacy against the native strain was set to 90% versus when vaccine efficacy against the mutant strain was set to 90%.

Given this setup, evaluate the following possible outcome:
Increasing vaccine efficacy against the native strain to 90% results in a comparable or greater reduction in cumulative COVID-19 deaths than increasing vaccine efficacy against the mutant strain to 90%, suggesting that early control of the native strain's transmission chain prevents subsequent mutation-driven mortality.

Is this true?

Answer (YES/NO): YES